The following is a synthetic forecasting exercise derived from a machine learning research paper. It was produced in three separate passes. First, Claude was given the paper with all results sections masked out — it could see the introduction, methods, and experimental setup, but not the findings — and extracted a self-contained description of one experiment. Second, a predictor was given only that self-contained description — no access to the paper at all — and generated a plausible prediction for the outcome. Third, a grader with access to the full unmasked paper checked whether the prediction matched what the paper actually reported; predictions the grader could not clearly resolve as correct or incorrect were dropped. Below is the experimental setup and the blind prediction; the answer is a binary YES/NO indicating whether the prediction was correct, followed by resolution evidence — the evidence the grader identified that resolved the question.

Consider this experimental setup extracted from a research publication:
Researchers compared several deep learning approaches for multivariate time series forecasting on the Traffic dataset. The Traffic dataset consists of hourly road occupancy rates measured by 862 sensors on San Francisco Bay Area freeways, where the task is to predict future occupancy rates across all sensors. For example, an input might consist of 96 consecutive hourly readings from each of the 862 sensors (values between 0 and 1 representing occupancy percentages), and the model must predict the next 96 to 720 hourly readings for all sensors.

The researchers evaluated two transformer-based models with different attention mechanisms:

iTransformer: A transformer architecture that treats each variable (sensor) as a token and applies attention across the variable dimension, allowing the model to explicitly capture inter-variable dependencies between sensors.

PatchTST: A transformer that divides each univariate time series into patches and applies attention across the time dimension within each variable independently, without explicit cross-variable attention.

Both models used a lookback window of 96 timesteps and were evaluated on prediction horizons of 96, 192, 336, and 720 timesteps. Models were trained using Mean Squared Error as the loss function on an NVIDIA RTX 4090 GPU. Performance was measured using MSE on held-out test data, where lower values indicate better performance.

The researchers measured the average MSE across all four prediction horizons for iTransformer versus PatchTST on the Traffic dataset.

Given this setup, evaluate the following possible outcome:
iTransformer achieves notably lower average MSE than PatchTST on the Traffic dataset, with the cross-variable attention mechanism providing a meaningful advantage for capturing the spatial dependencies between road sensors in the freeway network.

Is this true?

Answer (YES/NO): YES